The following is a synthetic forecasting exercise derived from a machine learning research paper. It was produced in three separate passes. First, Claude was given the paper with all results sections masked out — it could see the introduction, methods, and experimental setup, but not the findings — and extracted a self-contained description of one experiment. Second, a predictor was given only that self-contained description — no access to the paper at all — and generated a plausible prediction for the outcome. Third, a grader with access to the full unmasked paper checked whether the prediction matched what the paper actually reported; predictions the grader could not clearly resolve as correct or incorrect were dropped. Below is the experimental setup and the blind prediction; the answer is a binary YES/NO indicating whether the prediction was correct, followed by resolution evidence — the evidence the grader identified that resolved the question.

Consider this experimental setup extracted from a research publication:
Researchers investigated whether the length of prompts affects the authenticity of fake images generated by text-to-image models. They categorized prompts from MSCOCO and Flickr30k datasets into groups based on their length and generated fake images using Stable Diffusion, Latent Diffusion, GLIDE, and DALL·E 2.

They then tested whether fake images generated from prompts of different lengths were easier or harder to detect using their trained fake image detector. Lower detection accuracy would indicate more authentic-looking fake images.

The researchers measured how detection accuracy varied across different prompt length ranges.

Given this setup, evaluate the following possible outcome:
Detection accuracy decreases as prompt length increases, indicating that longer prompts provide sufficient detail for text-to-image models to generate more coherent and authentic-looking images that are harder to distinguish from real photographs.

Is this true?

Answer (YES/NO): NO